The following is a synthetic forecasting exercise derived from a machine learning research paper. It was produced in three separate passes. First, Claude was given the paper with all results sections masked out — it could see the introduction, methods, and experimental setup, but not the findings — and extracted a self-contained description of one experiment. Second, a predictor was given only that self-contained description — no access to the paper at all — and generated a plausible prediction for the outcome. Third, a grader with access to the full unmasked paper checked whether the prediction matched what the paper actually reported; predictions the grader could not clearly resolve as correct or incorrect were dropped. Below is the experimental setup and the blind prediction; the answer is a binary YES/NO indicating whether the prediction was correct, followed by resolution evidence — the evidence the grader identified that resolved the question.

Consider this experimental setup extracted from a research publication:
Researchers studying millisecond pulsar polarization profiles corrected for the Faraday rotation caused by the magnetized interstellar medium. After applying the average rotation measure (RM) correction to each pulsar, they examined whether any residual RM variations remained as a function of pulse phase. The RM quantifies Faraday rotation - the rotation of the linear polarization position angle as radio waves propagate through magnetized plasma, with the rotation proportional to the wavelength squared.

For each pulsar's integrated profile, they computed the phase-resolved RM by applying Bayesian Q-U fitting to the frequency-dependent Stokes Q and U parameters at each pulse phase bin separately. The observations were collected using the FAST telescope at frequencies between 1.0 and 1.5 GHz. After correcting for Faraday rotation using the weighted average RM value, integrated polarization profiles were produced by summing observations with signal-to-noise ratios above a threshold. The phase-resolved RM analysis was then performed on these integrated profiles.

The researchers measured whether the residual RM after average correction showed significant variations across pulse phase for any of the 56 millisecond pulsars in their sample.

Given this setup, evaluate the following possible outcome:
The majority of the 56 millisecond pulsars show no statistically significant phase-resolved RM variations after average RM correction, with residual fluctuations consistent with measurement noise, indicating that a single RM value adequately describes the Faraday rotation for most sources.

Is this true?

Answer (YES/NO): YES